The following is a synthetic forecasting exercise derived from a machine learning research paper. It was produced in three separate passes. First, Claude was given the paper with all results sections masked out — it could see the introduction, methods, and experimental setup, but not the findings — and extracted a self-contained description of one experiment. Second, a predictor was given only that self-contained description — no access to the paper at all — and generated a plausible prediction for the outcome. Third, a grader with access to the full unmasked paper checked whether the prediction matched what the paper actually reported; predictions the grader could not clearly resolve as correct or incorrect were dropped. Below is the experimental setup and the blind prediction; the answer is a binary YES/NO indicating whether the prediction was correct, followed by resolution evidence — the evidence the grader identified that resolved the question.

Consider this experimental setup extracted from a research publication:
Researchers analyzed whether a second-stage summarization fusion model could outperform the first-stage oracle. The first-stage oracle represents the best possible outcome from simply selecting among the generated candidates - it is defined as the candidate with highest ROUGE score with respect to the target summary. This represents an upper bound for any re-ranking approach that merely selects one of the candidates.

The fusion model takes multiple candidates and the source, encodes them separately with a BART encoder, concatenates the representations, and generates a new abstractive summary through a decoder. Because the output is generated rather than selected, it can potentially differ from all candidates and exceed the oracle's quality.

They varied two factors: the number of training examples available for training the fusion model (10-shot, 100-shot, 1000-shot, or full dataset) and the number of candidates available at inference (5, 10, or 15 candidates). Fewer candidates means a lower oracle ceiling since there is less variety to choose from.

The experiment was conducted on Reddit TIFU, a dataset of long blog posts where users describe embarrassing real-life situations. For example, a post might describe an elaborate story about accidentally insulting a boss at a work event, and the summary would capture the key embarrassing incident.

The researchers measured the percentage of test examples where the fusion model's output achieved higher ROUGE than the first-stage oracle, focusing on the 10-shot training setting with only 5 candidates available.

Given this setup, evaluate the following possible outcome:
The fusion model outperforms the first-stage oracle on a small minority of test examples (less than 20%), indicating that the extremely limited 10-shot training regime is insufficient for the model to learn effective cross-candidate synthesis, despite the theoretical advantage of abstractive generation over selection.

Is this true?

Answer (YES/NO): NO